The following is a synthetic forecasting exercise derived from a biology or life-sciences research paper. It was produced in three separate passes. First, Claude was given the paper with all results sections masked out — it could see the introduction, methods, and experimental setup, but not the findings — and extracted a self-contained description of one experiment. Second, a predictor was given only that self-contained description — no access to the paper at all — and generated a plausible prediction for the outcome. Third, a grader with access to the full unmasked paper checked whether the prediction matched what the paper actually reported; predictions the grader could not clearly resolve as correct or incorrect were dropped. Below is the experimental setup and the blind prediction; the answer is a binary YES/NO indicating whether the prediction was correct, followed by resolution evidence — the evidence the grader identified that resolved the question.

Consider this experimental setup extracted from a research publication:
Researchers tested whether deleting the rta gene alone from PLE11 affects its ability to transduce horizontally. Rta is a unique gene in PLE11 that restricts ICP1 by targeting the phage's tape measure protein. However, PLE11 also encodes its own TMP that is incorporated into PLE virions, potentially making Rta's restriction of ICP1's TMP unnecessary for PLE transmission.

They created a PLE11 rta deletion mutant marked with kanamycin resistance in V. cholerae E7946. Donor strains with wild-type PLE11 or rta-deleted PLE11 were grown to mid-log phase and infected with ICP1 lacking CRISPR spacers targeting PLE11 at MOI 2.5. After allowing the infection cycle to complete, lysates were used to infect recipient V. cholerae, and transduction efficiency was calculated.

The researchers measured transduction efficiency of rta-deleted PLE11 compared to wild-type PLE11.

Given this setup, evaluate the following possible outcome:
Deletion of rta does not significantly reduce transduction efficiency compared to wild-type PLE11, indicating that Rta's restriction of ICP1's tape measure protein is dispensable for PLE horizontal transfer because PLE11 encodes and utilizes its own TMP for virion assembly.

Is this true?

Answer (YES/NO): YES